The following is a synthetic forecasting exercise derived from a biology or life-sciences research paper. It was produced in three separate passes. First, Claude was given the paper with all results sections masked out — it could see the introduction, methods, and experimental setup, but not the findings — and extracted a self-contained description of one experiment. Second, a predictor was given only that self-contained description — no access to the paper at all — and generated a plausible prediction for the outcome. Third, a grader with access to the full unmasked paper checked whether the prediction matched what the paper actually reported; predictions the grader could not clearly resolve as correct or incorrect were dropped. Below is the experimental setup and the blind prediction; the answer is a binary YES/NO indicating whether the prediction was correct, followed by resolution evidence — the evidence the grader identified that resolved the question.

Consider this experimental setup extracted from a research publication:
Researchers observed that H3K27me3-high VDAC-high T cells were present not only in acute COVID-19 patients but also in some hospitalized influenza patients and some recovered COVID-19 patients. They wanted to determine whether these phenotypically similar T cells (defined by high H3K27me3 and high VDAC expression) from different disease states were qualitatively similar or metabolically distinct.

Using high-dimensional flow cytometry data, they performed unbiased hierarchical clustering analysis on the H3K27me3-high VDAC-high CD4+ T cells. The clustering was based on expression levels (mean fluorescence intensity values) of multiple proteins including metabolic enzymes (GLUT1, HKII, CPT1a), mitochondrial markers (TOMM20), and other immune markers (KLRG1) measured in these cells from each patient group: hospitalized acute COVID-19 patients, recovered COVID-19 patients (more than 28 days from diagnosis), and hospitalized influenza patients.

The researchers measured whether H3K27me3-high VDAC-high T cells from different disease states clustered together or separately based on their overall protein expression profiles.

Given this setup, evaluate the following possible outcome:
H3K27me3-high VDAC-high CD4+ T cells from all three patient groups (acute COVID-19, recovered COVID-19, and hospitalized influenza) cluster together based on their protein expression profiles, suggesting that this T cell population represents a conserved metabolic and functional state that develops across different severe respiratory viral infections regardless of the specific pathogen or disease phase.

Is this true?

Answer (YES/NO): NO